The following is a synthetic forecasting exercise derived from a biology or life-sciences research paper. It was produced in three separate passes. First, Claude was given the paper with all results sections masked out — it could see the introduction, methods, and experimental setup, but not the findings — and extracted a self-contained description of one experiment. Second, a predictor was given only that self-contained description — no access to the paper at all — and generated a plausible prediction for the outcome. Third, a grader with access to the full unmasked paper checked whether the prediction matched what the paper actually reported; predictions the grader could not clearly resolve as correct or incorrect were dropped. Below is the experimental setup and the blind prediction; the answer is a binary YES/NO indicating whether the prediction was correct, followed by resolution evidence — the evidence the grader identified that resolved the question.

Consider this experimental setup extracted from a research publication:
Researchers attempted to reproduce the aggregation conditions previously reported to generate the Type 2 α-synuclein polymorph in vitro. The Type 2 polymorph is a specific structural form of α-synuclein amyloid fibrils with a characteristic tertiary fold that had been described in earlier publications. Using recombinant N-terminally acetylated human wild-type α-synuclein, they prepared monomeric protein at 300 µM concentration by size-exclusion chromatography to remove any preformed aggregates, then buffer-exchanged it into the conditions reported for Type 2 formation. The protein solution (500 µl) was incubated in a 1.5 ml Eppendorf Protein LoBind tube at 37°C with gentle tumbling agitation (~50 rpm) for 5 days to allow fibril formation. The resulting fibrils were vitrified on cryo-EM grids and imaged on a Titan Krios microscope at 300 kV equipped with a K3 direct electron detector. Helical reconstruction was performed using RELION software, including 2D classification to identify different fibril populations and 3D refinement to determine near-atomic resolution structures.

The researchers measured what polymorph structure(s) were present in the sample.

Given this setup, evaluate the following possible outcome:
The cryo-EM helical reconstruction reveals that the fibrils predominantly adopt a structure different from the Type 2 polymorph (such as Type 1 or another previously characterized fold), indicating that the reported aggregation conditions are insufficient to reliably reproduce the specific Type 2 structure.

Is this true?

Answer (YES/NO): YES